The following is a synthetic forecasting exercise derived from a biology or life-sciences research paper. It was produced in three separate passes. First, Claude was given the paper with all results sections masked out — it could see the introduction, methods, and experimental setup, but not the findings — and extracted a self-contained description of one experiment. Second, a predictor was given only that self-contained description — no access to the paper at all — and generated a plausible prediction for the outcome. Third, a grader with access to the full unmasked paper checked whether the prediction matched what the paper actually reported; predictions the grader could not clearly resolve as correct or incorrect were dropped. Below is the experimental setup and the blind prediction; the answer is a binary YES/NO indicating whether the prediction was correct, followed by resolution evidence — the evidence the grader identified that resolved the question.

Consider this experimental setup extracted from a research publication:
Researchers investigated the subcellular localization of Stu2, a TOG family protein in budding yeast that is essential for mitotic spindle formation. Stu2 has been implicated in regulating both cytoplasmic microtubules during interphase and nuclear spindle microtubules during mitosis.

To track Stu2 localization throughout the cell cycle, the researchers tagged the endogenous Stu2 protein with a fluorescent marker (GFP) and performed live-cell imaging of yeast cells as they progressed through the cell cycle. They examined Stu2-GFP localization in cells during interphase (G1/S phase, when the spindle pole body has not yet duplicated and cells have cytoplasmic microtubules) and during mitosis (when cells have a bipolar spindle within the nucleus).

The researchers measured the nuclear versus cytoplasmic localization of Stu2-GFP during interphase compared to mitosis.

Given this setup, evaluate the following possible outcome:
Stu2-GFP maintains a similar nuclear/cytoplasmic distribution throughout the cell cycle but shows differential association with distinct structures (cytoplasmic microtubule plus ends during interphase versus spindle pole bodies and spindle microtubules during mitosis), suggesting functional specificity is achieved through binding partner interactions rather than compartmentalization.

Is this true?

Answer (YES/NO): NO